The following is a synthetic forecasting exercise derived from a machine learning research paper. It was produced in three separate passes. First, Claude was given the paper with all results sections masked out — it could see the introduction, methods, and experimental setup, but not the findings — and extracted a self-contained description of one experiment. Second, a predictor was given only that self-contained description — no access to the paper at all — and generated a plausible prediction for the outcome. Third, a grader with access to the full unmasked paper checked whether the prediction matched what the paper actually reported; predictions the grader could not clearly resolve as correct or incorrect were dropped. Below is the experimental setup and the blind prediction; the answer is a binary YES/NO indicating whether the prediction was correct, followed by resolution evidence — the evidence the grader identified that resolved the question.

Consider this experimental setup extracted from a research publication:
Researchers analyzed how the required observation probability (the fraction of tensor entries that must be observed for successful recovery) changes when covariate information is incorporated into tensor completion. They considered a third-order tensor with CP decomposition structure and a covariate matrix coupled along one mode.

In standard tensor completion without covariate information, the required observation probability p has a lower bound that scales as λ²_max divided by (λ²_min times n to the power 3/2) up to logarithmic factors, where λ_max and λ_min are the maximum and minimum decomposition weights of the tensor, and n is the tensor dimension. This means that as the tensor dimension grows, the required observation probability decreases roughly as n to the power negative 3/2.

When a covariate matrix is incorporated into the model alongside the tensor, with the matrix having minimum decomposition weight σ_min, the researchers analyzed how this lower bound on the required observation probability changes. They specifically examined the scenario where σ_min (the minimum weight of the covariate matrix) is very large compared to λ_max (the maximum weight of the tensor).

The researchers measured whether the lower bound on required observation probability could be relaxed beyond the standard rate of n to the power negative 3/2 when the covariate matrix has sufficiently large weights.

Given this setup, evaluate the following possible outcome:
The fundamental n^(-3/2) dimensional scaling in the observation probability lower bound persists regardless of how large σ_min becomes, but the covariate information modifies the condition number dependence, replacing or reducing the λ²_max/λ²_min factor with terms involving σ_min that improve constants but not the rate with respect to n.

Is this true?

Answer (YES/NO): NO